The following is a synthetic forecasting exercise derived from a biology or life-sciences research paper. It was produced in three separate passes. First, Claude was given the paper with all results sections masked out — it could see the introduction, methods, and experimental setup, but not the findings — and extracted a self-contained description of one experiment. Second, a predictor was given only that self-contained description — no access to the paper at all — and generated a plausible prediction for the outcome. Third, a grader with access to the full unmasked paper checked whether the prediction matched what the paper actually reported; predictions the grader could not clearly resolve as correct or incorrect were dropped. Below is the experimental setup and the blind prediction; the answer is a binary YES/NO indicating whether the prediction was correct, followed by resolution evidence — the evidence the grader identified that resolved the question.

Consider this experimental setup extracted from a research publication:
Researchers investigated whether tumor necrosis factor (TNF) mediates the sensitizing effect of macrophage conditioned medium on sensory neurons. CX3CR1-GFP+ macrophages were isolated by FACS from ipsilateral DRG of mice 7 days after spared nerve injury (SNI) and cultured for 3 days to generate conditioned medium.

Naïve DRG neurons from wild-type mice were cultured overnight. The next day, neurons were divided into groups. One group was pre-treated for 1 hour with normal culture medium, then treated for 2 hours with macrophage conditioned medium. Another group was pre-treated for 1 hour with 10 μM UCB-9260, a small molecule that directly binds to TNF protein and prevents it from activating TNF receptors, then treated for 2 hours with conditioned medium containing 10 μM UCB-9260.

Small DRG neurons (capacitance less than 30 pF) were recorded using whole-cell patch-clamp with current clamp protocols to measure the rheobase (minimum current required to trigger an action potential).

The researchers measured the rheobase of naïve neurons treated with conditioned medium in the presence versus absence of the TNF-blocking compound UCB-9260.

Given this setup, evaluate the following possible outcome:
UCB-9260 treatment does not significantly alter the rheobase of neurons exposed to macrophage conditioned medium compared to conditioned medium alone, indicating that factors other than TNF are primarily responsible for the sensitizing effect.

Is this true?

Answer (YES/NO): NO